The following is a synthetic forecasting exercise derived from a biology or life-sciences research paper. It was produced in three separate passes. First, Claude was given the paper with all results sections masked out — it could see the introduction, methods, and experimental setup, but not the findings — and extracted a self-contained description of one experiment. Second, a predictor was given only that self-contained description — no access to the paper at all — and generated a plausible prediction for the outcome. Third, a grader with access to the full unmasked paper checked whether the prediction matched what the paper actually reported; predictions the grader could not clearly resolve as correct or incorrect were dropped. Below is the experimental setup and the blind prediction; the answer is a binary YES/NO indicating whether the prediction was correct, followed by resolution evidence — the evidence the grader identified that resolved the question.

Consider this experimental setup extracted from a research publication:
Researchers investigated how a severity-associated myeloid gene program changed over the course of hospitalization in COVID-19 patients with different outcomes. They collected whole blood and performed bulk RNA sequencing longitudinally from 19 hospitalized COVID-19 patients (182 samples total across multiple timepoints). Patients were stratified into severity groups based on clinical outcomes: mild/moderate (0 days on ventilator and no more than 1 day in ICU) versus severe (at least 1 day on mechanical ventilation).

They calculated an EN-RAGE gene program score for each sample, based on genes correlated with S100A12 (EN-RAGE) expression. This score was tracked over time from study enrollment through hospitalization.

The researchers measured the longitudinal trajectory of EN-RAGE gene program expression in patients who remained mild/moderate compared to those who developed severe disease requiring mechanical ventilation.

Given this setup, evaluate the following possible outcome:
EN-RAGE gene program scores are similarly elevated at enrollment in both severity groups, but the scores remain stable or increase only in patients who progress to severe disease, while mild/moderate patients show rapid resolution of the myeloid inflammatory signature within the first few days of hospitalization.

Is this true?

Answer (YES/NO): NO